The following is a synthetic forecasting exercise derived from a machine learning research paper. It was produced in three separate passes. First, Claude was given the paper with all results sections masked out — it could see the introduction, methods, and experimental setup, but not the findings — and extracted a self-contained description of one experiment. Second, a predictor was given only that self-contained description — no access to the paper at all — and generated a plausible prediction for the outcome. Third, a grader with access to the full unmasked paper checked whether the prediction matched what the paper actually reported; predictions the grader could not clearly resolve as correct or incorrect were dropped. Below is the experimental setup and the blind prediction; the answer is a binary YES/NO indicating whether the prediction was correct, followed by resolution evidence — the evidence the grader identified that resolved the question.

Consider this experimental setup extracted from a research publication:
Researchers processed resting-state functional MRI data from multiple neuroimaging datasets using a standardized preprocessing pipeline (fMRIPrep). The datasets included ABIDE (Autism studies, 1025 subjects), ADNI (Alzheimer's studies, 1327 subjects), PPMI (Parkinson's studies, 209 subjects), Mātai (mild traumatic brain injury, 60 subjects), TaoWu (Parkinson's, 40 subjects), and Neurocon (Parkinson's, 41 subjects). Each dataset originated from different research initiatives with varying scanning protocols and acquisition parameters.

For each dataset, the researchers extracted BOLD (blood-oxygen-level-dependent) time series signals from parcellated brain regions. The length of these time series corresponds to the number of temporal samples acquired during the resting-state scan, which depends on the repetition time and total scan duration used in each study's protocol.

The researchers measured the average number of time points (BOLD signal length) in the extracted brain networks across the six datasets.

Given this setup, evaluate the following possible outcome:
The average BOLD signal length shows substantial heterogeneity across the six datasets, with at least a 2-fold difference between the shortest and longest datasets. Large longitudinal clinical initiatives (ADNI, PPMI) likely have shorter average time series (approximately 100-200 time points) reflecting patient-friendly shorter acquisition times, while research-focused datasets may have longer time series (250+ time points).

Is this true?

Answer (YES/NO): NO